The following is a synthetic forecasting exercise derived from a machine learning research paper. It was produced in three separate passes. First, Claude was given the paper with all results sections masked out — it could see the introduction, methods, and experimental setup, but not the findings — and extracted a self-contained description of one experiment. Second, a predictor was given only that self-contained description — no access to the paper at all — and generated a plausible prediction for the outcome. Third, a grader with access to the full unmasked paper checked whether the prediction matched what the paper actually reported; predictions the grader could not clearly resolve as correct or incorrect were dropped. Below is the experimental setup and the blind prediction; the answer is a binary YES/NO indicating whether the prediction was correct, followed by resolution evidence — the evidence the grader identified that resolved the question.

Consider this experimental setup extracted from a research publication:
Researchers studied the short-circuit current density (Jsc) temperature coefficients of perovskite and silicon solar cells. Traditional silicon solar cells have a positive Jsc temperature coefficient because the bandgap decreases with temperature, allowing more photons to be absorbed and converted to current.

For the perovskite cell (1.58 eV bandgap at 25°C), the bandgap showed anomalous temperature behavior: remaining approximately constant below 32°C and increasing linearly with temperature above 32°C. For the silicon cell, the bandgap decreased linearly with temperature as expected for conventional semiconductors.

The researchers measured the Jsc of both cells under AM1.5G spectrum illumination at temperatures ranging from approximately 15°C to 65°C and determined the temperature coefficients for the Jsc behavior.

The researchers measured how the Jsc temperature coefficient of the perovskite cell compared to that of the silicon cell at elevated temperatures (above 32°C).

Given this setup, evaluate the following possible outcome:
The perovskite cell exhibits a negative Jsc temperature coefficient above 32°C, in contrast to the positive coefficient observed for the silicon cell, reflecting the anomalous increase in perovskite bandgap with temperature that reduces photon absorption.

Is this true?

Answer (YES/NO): YES